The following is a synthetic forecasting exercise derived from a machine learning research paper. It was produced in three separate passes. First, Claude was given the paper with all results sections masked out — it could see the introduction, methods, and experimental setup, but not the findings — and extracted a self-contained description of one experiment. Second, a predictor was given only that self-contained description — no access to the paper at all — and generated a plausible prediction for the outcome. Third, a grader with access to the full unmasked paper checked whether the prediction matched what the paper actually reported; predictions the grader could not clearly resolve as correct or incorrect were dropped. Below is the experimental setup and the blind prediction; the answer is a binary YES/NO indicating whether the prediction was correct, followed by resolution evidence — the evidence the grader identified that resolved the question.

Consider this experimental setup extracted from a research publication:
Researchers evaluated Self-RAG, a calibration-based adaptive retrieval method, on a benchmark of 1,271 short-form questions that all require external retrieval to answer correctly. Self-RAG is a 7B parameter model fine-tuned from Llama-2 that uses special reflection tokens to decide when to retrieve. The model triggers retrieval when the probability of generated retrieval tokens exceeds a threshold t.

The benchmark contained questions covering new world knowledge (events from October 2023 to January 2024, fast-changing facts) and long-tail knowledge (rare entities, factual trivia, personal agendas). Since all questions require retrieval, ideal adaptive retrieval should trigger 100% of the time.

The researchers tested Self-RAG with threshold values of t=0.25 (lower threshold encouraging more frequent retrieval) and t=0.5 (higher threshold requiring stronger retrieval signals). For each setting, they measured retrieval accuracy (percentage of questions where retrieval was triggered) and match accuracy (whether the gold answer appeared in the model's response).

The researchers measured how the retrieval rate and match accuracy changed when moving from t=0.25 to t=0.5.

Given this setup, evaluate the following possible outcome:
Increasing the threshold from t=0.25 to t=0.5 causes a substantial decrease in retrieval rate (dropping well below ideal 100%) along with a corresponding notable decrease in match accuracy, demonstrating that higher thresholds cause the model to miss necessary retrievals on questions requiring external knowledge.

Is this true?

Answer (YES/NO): YES